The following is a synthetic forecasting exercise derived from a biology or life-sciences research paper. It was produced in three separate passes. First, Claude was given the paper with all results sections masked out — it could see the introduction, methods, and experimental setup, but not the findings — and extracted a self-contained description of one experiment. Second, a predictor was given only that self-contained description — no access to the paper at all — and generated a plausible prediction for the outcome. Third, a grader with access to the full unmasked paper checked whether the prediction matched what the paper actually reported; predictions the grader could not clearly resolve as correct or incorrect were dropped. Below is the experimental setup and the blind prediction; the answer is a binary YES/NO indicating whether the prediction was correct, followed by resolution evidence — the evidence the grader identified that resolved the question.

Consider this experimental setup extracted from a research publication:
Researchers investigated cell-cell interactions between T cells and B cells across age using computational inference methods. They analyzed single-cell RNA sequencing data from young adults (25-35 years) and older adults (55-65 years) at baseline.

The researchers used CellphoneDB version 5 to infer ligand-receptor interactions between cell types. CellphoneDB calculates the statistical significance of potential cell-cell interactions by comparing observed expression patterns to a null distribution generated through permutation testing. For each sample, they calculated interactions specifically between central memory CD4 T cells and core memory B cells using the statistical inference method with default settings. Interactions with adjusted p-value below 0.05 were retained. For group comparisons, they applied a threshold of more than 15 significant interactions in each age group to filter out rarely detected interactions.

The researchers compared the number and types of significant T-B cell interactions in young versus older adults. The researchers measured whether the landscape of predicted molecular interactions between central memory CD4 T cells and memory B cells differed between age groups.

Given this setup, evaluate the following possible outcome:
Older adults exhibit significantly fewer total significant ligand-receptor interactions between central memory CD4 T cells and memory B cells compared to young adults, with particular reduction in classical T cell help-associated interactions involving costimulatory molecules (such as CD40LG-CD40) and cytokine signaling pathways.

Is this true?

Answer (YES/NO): NO